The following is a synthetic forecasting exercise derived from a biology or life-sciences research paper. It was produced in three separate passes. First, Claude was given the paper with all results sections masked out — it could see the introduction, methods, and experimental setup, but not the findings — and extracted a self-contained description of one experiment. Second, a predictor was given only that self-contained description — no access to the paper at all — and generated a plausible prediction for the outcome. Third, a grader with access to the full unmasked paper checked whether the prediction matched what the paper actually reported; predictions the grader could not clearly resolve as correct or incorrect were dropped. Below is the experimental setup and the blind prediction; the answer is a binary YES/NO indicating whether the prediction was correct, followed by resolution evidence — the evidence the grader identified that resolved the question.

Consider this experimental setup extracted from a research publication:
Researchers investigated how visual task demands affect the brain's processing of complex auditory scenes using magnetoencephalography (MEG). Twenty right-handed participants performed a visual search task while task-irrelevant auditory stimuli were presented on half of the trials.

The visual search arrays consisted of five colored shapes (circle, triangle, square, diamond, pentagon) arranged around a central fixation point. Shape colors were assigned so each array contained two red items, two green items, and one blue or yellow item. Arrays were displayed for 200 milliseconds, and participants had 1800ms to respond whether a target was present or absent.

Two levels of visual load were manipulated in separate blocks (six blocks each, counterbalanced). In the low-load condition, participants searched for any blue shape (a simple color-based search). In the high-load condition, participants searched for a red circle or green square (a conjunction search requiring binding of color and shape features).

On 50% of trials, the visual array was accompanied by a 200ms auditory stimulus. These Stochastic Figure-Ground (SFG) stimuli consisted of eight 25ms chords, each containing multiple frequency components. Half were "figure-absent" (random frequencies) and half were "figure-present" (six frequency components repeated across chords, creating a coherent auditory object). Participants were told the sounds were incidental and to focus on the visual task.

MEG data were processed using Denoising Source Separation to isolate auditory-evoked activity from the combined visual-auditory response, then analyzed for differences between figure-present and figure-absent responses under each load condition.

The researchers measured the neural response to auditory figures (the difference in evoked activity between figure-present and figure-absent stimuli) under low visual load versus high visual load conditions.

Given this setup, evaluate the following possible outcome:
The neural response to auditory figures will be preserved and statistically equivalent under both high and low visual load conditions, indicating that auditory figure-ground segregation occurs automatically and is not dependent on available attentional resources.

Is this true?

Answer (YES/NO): NO